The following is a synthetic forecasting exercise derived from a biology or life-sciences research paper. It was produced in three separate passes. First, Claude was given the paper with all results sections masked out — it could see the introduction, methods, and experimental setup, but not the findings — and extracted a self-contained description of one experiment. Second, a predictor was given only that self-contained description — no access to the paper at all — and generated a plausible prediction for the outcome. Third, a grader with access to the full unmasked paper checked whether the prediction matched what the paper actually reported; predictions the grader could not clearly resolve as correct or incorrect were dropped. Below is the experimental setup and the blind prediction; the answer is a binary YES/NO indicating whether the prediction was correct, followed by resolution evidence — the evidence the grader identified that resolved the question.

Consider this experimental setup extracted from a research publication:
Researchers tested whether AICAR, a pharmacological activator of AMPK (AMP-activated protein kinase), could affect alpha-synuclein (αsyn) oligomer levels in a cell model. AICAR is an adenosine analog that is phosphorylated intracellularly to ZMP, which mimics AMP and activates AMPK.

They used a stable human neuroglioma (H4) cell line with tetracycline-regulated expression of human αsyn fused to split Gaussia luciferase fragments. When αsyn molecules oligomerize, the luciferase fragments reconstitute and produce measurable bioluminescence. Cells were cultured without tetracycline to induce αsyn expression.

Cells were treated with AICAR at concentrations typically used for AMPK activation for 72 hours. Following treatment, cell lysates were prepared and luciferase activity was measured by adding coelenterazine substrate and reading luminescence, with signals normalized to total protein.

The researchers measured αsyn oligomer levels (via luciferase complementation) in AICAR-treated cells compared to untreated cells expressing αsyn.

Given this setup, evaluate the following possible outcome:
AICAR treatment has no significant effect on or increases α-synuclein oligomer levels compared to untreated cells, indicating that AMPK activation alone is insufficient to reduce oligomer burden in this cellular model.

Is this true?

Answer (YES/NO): NO